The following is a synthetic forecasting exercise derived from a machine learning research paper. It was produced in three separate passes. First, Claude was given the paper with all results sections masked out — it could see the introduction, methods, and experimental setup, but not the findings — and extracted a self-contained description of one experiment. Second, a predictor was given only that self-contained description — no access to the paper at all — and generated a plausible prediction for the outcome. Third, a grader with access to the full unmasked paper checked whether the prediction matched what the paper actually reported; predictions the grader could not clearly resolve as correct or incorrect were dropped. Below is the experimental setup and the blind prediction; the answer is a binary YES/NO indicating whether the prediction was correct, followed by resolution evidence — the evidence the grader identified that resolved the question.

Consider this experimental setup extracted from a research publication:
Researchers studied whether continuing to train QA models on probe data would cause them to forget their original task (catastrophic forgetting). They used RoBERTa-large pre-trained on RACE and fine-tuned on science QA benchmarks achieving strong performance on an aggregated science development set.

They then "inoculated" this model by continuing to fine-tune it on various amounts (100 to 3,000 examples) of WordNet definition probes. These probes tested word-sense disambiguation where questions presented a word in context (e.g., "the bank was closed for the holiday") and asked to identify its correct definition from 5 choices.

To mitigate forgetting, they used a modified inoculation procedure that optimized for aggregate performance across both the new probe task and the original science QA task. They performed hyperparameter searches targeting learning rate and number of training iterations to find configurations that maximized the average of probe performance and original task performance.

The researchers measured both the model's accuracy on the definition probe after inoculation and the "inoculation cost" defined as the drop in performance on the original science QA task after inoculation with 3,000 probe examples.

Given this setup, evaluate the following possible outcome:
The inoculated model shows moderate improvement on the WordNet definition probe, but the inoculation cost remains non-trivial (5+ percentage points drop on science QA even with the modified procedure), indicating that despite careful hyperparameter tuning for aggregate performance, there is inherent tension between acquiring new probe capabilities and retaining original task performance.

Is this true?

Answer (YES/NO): NO